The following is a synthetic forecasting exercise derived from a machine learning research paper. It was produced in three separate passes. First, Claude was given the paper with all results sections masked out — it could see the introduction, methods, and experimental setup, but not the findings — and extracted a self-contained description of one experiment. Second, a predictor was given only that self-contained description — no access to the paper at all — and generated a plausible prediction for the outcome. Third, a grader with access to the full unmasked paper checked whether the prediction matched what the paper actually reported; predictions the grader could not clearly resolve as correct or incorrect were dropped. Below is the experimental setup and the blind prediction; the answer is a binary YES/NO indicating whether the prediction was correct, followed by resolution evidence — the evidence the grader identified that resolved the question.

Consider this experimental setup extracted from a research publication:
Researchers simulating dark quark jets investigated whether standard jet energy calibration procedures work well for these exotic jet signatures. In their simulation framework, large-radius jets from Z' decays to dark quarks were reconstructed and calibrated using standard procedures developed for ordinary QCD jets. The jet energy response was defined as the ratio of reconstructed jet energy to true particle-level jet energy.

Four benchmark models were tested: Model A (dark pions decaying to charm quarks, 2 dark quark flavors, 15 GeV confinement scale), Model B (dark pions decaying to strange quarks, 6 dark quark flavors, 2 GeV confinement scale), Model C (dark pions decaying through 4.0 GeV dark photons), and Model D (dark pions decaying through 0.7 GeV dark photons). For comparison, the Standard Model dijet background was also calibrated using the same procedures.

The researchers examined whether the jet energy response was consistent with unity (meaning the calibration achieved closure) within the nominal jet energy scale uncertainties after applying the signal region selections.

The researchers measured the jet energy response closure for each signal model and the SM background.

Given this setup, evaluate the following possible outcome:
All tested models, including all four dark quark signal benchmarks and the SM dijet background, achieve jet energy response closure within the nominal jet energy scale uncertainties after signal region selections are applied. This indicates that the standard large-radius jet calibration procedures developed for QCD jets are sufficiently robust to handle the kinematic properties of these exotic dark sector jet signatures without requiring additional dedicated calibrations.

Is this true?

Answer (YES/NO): NO